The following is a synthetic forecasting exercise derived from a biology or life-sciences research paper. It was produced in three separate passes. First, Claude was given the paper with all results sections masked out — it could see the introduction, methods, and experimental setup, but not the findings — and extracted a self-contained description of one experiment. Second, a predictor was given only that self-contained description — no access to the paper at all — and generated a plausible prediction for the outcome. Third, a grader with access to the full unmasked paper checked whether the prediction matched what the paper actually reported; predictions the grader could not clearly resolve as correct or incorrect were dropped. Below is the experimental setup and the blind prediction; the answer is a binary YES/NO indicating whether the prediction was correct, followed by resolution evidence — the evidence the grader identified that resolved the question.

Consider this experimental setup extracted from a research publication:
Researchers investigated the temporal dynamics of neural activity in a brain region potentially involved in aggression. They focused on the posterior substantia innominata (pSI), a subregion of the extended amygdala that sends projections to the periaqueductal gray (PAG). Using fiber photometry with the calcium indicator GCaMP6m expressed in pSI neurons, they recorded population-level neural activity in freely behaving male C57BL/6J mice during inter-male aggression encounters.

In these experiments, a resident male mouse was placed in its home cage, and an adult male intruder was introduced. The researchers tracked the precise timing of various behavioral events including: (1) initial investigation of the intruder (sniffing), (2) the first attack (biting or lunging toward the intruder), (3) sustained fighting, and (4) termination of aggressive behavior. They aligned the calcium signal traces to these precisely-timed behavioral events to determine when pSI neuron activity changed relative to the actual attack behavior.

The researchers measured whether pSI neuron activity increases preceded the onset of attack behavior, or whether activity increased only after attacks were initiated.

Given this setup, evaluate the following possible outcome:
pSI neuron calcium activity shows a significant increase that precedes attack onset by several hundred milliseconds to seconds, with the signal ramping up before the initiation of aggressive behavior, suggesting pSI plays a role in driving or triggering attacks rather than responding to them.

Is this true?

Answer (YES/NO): YES